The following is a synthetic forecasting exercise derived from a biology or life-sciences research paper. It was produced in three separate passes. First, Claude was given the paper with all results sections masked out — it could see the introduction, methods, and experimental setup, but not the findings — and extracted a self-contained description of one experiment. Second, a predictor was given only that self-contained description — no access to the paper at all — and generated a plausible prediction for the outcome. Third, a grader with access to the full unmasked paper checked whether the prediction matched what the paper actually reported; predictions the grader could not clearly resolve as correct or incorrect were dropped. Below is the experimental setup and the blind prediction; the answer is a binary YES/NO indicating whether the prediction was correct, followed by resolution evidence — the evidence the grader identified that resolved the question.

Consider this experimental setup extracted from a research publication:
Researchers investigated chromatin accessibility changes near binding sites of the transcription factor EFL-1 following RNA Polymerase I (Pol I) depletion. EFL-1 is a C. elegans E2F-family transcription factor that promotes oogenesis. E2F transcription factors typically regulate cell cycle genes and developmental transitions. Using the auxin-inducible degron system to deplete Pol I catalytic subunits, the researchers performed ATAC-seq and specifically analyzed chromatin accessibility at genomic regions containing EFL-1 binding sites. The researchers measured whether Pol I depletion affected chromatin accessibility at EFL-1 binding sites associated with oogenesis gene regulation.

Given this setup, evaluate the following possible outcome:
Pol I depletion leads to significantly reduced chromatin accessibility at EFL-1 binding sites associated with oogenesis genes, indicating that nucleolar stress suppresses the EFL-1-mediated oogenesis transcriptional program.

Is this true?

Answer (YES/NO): NO